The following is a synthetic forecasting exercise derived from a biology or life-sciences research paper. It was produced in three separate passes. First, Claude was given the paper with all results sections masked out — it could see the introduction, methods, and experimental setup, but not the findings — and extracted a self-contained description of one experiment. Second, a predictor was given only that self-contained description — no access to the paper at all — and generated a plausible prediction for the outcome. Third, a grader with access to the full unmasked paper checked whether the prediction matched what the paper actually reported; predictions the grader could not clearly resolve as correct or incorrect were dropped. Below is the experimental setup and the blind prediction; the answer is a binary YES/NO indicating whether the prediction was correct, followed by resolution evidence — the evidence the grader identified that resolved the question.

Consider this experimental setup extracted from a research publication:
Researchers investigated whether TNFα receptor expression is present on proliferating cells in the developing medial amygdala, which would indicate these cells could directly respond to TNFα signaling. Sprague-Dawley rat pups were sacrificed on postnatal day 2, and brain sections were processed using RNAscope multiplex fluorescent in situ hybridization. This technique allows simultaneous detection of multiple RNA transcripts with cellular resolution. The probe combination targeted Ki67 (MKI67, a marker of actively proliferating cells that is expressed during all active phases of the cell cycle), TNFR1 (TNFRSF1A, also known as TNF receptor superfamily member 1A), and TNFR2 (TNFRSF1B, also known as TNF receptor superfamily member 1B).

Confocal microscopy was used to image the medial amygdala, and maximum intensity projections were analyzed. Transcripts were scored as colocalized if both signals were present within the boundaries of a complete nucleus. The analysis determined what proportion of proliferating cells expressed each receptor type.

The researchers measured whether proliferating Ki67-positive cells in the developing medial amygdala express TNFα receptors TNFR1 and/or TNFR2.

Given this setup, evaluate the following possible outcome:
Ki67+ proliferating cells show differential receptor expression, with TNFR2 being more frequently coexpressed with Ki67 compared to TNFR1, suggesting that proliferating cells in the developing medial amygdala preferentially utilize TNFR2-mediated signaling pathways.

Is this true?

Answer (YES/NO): NO